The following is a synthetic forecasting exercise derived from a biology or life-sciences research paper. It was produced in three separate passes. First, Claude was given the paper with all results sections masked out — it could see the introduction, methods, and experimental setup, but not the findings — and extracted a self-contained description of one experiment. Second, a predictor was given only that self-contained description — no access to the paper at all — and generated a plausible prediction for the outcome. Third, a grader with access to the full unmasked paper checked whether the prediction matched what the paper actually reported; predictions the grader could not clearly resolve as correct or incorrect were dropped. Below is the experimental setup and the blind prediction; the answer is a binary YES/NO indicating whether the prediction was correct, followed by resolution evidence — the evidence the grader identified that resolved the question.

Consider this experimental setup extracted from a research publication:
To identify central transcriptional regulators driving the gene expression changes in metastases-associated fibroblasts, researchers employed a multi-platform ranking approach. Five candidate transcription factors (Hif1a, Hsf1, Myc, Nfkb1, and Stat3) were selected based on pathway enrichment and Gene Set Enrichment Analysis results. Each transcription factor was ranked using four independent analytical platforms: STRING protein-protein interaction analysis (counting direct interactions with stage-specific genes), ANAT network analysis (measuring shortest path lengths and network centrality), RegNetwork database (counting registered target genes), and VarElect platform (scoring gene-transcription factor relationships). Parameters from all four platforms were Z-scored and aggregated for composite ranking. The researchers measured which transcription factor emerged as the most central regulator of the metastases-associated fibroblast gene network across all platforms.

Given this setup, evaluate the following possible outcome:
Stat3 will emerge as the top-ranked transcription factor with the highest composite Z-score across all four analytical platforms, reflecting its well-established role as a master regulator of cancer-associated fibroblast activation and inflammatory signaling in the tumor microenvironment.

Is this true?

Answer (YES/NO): NO